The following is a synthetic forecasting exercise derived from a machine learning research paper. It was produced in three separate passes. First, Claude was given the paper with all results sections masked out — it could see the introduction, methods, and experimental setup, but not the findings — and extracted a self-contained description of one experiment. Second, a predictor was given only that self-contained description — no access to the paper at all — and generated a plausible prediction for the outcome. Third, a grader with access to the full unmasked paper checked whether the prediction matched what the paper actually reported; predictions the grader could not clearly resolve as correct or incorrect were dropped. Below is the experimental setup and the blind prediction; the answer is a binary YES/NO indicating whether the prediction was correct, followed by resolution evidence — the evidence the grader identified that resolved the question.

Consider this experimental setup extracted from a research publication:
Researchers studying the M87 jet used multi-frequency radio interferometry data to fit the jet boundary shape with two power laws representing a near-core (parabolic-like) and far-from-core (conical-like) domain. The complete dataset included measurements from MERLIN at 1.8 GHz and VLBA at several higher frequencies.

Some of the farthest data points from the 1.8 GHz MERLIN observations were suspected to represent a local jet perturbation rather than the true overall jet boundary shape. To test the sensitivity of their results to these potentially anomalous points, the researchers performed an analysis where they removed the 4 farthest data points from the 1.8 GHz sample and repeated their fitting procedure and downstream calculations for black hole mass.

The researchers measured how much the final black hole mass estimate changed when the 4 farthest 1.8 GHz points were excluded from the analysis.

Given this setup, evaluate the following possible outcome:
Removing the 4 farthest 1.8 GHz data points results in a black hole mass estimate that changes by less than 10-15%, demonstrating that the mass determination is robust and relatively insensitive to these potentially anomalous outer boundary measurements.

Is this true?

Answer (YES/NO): YES